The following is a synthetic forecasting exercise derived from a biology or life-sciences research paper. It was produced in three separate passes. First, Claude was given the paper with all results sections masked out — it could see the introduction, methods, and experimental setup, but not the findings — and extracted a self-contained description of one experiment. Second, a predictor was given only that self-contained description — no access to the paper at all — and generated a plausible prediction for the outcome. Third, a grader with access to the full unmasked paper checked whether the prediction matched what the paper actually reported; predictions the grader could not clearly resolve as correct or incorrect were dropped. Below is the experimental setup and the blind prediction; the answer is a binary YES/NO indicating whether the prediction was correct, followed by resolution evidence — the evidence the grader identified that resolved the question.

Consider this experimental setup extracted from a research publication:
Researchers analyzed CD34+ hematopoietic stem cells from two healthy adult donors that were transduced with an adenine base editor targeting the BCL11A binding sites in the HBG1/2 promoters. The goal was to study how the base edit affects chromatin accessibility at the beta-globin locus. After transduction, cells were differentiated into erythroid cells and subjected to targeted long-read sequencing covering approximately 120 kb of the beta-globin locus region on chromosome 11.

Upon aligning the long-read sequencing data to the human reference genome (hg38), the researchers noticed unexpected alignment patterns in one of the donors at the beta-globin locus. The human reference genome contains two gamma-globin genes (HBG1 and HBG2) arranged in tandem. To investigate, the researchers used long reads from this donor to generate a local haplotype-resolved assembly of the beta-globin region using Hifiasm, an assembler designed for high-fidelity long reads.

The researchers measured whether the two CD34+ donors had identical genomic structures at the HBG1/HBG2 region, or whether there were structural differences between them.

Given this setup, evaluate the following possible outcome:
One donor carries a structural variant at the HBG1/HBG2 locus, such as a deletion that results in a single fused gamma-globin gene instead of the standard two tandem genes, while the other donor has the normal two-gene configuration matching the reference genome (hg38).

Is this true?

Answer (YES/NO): NO